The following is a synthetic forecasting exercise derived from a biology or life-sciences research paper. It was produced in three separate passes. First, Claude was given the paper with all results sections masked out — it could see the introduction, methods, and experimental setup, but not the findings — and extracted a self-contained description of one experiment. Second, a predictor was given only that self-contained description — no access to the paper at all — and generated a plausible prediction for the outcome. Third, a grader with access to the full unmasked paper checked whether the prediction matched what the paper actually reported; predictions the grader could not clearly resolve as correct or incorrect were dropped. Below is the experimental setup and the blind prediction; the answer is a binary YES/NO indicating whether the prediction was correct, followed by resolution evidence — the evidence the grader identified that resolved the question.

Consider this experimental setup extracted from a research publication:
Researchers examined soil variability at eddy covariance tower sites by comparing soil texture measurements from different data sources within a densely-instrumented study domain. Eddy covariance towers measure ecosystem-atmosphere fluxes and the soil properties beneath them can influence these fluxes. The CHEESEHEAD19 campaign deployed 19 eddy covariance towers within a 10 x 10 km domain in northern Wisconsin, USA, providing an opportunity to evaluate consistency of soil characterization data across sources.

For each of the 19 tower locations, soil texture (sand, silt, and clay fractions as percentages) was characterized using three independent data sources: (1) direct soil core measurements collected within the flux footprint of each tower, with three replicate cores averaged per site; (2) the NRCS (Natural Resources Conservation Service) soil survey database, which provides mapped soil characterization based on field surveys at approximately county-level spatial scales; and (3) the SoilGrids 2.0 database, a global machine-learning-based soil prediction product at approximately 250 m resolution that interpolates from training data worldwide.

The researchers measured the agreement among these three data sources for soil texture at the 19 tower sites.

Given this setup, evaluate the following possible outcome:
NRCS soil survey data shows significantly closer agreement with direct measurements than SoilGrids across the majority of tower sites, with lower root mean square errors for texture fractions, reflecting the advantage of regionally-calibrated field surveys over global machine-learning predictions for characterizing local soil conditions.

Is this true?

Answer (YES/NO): NO